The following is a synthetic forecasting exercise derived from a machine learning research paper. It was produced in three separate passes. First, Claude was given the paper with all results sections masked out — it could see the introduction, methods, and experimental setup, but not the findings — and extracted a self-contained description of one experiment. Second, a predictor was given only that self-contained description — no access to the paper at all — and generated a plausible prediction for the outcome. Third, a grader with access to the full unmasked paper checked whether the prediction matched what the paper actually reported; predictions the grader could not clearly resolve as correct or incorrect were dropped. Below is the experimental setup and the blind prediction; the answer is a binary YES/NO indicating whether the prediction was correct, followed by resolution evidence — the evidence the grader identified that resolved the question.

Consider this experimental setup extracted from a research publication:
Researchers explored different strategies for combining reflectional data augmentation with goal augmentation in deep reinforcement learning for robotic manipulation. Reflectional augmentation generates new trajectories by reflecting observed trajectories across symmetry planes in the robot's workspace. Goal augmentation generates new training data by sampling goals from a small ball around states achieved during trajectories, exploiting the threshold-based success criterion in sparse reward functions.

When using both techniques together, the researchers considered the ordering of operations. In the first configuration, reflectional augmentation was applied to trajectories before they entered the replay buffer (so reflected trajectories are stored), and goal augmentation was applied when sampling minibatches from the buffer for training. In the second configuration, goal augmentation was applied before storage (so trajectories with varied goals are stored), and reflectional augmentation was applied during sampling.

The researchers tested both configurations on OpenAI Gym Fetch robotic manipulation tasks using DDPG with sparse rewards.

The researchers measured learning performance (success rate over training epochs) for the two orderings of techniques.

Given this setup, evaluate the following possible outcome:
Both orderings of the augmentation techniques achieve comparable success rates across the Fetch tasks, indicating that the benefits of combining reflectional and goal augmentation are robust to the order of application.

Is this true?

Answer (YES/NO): NO